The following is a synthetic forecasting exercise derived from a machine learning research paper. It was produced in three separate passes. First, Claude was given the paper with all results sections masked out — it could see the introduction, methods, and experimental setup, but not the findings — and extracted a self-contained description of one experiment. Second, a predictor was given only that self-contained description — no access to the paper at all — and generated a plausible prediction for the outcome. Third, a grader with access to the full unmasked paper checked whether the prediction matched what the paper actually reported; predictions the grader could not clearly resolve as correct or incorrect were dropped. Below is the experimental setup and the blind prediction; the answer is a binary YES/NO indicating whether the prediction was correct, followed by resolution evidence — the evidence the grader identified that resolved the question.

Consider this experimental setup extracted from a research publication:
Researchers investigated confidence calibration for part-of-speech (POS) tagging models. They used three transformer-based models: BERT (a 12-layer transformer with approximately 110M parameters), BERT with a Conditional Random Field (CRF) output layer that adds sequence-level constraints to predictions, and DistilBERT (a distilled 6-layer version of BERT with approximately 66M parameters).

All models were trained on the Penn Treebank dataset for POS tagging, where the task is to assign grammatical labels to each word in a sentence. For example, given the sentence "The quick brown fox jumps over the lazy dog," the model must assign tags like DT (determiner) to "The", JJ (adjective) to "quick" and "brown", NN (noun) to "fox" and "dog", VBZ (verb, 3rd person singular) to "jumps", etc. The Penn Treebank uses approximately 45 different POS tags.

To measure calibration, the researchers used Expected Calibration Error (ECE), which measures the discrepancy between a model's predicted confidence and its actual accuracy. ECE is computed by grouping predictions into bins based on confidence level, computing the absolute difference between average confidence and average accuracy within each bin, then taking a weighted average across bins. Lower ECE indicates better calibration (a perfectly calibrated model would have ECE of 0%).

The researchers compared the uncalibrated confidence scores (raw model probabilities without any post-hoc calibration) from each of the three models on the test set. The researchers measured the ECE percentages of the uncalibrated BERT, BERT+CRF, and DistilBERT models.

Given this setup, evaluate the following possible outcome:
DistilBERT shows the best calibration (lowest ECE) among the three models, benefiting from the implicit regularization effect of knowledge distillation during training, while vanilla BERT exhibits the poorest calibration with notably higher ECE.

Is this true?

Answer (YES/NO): YES